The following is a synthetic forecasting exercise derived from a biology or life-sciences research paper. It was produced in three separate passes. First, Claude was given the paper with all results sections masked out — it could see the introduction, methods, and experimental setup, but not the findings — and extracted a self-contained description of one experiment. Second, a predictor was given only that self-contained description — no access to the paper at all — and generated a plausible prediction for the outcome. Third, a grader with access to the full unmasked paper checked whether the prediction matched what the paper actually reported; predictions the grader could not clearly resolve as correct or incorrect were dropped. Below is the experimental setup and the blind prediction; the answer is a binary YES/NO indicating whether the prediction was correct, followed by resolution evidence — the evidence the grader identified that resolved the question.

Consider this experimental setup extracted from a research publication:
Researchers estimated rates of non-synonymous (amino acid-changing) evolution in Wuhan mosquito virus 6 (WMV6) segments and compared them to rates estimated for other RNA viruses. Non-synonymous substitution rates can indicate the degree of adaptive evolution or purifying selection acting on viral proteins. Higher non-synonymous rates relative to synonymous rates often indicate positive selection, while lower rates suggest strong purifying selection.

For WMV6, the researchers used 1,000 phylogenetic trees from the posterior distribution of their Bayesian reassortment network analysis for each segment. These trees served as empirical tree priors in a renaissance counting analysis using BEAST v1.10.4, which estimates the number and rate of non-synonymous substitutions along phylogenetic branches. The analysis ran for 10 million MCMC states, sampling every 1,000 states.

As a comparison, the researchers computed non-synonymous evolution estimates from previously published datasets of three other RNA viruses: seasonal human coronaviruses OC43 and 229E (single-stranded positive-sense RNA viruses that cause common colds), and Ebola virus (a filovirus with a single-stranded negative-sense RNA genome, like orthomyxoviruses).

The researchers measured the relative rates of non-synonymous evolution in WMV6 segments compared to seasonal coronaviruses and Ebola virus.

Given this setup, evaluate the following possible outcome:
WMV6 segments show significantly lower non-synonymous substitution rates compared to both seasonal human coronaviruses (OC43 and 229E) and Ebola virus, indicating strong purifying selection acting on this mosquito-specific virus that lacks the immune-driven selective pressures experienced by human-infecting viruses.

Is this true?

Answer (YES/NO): NO